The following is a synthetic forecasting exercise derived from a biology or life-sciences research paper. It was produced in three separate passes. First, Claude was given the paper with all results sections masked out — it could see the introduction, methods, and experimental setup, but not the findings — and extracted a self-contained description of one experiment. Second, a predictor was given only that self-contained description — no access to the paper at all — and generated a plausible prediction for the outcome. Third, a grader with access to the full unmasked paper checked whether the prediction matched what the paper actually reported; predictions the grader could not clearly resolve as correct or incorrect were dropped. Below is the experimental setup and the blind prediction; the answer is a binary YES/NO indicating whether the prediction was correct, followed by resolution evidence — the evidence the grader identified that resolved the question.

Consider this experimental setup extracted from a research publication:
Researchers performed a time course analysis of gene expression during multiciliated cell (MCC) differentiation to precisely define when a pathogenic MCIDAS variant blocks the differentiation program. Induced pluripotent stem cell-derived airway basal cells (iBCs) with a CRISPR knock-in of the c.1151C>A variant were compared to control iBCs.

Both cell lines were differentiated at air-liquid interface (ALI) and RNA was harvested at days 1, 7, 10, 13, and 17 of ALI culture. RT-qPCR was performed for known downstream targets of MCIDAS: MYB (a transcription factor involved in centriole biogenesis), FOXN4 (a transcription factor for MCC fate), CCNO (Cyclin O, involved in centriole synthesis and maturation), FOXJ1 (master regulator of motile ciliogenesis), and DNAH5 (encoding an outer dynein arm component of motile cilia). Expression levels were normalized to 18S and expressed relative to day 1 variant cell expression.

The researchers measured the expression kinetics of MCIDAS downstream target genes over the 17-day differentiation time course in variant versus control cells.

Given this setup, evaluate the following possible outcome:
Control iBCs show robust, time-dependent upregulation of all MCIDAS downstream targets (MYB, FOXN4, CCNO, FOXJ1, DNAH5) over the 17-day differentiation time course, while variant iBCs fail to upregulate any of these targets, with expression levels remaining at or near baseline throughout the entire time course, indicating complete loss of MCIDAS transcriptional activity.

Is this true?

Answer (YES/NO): YES